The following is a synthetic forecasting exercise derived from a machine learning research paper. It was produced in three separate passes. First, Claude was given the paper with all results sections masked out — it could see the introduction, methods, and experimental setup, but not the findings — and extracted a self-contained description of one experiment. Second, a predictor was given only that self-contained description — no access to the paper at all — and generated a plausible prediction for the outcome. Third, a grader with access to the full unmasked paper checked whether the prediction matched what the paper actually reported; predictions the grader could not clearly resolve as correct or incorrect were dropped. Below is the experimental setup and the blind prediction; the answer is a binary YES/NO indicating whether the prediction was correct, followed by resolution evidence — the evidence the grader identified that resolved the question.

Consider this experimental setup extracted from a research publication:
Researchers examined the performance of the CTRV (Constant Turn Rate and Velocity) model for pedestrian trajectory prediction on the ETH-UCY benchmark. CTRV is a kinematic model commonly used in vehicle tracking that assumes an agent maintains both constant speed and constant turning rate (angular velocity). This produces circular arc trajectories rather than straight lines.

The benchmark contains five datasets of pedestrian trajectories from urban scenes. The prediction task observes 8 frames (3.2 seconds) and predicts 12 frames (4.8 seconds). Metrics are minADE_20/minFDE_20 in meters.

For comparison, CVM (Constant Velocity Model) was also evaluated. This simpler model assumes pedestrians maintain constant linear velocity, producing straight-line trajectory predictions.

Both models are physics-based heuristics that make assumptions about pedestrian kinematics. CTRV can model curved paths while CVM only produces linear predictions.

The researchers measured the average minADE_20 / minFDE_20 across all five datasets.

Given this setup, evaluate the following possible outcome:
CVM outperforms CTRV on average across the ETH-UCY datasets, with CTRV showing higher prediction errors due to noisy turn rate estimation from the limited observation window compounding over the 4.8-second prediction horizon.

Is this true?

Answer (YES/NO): NO